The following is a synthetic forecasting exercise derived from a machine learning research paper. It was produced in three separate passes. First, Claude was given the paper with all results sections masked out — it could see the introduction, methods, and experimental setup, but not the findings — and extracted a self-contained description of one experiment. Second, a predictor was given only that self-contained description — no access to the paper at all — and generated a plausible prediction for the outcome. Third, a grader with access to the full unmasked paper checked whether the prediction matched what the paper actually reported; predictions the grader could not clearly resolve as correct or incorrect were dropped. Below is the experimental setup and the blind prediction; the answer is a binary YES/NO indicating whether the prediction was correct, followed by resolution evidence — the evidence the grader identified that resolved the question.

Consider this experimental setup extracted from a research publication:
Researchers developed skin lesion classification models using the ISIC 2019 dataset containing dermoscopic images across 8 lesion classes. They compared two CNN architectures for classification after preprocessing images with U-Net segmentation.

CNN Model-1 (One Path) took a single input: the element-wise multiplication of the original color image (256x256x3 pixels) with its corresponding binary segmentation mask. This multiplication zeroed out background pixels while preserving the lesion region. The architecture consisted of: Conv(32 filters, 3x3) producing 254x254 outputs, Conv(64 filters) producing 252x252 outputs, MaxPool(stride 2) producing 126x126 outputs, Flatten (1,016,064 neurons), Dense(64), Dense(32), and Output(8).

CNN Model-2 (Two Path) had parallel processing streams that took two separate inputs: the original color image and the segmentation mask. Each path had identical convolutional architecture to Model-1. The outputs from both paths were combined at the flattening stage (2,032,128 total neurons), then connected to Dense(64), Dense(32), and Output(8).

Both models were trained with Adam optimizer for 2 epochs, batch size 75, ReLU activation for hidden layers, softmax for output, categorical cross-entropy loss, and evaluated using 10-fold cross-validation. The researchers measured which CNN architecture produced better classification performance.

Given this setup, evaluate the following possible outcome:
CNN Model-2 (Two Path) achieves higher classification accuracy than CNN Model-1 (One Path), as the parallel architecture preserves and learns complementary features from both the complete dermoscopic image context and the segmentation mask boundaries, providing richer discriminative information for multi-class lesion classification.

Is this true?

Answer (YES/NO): YES